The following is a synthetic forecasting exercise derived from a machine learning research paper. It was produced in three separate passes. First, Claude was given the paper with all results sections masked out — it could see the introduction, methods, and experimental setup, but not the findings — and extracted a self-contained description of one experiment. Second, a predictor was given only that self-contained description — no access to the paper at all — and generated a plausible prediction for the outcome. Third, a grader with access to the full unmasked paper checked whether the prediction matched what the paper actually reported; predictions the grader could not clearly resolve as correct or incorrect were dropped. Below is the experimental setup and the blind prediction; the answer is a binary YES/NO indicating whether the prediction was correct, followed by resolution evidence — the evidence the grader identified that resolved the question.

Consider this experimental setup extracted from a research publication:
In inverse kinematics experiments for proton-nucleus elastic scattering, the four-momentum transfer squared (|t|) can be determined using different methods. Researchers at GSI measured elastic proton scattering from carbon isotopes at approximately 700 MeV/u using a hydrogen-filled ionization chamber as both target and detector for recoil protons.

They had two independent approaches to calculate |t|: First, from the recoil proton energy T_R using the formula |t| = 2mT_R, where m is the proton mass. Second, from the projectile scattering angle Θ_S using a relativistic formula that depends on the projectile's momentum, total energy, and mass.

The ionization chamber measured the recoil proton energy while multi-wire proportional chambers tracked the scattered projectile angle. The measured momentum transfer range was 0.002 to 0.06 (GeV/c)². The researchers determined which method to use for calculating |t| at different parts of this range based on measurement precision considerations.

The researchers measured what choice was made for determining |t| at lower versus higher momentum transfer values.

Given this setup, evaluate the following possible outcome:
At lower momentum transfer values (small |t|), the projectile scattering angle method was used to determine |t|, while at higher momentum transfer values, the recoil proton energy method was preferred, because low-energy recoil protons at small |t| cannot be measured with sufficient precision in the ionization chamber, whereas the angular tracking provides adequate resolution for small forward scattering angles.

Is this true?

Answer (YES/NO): NO